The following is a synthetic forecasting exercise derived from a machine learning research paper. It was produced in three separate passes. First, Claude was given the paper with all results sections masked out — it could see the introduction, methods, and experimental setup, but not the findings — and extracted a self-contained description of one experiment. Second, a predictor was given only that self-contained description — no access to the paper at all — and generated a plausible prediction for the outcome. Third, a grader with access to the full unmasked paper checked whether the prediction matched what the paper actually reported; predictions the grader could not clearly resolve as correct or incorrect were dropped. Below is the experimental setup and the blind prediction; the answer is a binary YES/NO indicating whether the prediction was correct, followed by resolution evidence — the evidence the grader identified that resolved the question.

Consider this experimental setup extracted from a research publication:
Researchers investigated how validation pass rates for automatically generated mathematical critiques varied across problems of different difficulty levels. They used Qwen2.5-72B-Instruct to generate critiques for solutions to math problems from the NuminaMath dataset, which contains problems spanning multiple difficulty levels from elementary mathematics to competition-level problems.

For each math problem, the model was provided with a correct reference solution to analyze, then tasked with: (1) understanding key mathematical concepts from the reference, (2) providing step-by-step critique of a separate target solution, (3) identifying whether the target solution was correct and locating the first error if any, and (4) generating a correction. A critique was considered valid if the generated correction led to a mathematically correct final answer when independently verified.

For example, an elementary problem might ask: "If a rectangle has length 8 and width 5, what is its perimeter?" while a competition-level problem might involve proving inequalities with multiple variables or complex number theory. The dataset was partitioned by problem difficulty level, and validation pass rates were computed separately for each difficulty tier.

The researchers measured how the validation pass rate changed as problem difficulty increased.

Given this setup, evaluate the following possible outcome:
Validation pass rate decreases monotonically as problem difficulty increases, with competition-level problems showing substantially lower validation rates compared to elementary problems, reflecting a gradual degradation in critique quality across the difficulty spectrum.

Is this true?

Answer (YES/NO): YES